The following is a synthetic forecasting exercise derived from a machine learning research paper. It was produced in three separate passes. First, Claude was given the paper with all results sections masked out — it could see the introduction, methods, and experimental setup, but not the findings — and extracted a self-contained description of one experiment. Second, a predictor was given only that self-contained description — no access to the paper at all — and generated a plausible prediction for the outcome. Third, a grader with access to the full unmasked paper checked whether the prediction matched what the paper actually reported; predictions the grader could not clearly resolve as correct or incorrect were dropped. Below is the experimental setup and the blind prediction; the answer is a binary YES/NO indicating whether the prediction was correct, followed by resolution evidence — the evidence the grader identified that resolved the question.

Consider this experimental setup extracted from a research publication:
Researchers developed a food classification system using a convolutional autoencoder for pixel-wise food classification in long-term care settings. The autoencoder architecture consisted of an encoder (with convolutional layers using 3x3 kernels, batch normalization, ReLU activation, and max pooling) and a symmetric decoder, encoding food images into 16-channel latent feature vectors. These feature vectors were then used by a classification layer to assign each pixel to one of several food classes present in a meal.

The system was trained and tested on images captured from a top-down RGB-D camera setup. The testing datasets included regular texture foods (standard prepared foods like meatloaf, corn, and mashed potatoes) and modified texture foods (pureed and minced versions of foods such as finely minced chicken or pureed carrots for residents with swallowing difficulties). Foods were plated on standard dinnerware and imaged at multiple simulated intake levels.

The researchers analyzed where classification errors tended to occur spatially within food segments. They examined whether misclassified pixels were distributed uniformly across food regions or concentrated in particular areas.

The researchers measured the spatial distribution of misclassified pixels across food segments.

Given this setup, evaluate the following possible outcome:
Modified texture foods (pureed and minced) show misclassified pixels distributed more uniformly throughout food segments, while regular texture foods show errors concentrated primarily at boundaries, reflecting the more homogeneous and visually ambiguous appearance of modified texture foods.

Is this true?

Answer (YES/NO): NO